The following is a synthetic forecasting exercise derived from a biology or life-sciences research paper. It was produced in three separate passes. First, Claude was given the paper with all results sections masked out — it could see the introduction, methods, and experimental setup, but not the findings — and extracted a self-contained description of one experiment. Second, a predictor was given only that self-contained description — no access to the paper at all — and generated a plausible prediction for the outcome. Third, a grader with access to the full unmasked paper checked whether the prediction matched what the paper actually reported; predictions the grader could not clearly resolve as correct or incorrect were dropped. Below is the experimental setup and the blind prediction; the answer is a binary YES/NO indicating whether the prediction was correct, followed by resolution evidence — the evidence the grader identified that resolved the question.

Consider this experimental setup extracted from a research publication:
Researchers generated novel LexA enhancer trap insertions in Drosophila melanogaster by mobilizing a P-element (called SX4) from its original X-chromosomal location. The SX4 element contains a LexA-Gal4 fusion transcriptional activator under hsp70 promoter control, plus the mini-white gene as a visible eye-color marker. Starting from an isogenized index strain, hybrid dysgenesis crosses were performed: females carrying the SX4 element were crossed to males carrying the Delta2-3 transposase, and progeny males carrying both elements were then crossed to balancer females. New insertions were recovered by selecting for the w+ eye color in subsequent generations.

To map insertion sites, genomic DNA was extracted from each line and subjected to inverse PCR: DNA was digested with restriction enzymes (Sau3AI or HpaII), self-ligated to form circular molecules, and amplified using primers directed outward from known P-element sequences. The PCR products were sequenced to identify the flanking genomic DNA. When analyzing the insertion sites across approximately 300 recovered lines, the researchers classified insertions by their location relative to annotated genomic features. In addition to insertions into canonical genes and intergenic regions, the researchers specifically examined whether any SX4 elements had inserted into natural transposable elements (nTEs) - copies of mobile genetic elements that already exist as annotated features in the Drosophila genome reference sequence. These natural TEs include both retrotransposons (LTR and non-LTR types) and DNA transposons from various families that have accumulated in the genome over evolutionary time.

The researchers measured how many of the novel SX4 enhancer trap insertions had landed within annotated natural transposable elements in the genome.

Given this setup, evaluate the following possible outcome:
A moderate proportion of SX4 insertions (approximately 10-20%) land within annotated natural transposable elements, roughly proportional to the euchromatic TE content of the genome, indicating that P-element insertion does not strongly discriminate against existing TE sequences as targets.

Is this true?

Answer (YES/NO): NO